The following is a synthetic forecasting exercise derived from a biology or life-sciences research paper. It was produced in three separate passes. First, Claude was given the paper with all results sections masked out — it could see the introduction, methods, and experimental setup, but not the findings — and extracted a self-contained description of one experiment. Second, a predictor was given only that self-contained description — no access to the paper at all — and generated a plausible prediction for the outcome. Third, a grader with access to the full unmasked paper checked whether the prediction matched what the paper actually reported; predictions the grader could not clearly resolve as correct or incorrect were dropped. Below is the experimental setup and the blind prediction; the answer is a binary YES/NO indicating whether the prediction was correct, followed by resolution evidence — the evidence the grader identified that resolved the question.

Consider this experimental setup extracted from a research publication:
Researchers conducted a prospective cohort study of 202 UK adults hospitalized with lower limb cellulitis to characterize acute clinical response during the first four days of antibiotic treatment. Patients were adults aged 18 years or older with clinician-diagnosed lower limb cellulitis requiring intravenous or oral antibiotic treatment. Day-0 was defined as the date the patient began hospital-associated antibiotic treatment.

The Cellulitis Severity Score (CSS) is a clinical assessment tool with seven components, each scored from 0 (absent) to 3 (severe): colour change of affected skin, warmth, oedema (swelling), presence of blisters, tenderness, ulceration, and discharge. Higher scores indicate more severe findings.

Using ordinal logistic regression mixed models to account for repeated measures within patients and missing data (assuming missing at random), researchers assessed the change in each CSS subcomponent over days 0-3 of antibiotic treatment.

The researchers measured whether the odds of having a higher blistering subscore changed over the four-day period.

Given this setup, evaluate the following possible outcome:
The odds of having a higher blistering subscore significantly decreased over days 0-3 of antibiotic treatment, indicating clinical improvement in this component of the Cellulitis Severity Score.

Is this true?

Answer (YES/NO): NO